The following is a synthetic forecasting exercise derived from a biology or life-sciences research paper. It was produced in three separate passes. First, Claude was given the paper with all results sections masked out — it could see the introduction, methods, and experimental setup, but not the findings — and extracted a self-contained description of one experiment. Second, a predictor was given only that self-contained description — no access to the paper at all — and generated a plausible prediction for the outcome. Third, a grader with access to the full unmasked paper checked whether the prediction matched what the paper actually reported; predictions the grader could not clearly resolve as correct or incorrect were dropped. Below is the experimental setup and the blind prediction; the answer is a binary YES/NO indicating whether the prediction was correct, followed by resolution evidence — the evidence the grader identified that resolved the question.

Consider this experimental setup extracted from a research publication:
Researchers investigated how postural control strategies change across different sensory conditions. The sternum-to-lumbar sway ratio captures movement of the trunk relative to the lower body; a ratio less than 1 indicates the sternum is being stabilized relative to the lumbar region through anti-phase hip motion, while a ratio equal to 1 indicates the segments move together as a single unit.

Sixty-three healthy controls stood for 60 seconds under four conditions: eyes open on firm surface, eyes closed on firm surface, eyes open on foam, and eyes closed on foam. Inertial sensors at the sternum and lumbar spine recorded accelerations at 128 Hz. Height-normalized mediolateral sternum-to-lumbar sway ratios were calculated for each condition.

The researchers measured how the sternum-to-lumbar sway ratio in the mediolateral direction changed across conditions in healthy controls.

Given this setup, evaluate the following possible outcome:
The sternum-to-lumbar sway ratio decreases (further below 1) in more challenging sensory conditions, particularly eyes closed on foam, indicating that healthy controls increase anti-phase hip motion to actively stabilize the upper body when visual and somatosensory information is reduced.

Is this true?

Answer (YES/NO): YES